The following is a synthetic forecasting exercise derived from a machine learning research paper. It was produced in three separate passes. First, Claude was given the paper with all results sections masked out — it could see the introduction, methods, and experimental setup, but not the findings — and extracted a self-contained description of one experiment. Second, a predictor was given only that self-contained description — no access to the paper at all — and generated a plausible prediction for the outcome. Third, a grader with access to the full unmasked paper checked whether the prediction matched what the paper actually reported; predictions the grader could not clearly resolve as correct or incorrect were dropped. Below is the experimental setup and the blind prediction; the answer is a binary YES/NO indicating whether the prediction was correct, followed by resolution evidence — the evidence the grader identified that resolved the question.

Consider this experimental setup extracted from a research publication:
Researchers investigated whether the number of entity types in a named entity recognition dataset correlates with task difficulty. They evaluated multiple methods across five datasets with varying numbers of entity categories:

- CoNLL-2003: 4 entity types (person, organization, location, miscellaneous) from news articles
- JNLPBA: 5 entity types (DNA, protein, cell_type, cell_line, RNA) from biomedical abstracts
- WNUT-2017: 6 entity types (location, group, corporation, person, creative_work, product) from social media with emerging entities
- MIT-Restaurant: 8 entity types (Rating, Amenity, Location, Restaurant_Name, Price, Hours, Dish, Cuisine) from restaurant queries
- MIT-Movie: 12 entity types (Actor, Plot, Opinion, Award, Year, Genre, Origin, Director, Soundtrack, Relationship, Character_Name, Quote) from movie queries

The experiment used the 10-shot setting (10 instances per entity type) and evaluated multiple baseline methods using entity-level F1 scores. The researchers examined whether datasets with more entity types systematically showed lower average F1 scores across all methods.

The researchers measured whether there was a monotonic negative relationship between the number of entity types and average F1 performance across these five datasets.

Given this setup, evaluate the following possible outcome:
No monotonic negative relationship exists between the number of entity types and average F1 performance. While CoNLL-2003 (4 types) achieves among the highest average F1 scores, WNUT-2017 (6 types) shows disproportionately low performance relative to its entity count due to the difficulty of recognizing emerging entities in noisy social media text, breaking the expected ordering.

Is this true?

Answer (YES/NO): YES